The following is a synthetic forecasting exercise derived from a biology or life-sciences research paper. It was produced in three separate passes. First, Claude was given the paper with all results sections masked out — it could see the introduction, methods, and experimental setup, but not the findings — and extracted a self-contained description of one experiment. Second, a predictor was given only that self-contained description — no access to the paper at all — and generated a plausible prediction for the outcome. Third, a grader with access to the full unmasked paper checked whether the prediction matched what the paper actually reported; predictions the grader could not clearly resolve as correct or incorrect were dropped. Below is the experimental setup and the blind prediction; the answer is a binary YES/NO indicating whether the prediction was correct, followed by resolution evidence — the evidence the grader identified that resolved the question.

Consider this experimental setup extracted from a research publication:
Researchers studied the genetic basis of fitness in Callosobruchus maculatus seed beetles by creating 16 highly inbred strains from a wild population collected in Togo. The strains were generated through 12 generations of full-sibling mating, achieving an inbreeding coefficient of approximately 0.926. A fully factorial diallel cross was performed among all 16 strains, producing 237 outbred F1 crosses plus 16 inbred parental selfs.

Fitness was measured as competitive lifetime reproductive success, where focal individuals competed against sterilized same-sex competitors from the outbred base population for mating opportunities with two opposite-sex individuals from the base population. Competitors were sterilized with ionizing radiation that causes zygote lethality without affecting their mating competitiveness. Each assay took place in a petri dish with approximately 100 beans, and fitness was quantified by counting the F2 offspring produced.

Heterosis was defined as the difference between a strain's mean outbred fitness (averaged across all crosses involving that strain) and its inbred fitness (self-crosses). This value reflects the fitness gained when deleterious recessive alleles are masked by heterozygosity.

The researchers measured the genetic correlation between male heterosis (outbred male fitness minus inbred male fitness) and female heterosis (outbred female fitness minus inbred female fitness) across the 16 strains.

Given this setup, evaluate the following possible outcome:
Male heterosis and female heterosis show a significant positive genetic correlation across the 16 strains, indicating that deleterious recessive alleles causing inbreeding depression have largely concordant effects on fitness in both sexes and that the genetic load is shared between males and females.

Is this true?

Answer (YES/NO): YES